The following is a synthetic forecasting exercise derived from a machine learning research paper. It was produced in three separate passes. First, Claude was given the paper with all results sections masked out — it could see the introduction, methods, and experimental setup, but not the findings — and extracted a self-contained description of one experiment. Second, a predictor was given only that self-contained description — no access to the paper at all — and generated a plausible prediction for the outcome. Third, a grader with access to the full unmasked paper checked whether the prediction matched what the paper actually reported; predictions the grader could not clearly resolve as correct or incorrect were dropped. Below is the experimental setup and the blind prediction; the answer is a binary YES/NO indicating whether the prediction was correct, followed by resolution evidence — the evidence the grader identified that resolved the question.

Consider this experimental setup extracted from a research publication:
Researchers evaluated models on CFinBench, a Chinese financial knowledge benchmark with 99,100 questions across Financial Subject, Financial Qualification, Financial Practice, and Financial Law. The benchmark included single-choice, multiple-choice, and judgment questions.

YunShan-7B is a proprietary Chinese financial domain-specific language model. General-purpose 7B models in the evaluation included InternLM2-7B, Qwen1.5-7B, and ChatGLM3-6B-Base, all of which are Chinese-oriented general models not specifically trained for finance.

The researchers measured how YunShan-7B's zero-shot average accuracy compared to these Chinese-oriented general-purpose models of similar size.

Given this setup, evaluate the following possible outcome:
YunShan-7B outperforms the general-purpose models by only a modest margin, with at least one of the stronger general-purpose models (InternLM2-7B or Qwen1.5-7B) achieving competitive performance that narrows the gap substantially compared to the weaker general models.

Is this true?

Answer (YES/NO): NO